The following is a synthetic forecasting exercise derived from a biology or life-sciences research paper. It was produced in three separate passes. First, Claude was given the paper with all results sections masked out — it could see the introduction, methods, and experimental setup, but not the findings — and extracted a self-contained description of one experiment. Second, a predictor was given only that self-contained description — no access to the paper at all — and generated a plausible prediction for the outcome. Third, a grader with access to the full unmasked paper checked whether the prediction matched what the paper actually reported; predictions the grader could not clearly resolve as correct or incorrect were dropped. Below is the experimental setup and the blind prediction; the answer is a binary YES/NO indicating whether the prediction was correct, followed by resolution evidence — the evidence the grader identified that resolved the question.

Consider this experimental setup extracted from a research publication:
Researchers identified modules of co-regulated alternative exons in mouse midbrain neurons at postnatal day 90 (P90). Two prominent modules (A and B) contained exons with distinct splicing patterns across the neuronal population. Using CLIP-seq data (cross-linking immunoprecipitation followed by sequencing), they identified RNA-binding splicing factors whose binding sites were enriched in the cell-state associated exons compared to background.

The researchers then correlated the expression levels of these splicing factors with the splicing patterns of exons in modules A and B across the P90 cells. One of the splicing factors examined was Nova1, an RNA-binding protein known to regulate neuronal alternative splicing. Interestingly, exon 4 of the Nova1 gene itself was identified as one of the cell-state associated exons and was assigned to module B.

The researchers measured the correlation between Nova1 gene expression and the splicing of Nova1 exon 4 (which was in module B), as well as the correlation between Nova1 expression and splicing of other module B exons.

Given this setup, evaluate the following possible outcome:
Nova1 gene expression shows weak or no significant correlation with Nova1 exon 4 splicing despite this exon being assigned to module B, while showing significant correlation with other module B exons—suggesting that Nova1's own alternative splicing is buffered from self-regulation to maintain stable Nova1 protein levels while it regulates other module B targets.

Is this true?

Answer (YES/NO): NO